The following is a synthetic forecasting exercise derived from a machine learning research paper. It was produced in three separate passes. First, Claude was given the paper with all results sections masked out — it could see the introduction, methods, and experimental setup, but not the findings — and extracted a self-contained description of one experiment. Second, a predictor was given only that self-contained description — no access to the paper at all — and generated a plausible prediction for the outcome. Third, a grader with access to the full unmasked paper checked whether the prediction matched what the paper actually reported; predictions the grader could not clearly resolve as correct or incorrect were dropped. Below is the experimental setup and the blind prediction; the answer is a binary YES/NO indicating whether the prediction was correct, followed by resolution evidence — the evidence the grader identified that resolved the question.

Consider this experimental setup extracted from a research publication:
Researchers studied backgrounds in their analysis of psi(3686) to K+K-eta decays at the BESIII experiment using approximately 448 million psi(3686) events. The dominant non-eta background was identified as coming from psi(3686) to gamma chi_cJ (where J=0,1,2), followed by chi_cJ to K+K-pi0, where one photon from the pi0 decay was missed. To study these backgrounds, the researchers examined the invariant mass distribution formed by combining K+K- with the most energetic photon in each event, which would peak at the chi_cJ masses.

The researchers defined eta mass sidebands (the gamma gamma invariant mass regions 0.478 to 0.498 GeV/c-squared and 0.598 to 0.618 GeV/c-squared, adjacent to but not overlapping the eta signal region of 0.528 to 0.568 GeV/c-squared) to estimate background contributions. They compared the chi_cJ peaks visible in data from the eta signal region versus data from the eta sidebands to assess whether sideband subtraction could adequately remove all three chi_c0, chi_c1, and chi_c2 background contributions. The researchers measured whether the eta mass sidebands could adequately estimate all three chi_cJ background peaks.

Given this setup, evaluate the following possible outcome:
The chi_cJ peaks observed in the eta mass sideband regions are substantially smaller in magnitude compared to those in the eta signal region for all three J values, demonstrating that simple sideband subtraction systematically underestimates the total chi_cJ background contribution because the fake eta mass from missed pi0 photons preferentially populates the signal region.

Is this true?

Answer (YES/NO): NO